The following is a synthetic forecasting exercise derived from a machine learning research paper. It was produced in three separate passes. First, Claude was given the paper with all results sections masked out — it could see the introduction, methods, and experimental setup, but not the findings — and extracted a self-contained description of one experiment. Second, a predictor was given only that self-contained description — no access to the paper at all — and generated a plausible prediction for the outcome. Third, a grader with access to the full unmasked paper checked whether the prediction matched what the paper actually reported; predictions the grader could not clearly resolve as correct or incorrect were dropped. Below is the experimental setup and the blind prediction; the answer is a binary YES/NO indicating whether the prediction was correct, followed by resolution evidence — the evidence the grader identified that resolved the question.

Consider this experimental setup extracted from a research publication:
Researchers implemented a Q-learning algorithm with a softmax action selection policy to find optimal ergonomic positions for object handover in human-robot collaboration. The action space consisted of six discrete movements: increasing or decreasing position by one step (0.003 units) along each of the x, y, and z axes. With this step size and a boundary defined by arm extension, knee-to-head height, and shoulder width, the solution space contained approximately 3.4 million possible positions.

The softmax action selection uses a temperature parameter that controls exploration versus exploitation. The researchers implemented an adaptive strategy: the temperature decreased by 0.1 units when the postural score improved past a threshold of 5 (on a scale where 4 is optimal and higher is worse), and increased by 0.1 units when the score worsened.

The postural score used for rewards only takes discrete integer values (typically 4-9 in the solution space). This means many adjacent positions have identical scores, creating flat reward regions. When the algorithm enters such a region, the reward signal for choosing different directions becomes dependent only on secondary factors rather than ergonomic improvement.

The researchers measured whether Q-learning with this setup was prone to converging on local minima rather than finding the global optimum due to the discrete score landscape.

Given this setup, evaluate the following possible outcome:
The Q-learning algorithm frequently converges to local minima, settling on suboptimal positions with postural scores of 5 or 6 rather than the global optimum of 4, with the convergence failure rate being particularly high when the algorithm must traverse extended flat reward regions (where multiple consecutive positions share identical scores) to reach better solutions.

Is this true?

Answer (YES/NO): NO